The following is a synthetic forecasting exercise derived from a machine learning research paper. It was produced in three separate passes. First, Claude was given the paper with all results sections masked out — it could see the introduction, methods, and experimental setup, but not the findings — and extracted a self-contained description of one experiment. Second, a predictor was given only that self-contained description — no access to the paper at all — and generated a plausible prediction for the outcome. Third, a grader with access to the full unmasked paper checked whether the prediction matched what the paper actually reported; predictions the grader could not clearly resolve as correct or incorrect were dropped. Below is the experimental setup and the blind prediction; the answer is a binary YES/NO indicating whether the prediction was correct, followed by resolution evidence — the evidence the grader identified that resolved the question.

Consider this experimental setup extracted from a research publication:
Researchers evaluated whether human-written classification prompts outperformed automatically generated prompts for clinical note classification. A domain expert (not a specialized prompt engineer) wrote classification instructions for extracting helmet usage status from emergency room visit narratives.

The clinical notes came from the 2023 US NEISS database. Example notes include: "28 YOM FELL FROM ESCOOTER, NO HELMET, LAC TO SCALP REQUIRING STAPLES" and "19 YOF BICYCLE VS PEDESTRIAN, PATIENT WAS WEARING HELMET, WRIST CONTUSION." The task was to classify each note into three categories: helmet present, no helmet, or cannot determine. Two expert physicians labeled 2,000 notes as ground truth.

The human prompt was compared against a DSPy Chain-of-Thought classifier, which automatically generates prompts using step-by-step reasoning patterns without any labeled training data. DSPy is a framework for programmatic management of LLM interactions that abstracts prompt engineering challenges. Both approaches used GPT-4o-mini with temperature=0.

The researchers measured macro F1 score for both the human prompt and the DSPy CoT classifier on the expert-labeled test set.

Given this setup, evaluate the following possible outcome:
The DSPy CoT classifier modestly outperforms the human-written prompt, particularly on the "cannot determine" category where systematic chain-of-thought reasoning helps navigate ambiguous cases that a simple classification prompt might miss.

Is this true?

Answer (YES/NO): NO